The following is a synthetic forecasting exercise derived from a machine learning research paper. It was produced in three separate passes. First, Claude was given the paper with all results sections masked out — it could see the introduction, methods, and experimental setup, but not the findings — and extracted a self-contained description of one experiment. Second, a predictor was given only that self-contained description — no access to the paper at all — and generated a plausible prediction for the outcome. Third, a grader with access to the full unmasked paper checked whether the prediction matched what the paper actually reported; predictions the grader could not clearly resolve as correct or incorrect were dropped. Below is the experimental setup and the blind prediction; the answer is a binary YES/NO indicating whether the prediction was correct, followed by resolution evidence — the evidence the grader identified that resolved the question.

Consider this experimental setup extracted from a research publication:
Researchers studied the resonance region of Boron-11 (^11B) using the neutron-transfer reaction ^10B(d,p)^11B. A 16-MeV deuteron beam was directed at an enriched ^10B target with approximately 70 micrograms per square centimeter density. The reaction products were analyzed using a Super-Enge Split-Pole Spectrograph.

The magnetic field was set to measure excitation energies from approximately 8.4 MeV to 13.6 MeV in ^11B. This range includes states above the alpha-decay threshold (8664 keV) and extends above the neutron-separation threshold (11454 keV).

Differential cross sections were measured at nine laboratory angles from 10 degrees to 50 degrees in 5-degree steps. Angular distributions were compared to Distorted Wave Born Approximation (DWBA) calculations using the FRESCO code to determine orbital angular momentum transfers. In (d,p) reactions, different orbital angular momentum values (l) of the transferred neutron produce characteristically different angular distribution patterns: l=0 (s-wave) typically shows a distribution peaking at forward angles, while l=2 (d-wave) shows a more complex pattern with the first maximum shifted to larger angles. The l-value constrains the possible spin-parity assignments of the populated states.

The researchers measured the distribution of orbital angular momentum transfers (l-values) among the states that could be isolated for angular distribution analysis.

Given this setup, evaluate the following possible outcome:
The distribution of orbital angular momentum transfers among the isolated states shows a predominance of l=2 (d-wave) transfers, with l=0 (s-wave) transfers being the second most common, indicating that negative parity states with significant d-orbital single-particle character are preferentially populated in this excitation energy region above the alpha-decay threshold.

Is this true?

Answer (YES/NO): NO